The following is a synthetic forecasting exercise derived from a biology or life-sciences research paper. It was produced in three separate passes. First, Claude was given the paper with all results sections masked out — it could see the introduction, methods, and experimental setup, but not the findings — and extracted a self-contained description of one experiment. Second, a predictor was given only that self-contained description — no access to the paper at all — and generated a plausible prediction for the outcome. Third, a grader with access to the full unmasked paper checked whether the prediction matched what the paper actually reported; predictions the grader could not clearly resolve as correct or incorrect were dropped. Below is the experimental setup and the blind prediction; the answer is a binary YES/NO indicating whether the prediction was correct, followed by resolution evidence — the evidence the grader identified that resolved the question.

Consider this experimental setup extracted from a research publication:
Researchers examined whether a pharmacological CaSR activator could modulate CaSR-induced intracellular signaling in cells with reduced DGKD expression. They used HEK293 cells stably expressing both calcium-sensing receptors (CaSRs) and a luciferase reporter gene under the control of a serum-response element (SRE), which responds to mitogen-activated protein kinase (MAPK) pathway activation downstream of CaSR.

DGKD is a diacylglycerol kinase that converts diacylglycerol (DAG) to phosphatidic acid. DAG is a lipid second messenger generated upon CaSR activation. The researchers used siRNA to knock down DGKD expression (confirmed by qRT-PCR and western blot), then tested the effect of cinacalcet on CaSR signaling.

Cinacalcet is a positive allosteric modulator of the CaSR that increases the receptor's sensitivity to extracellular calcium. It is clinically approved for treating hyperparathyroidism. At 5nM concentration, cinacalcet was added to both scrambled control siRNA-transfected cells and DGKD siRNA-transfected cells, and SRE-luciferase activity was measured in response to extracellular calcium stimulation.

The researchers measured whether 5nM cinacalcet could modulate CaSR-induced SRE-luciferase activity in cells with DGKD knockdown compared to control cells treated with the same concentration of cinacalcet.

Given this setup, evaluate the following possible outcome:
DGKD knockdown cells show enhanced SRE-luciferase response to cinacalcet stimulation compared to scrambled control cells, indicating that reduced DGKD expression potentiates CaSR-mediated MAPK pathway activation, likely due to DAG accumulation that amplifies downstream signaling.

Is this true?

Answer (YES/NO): NO